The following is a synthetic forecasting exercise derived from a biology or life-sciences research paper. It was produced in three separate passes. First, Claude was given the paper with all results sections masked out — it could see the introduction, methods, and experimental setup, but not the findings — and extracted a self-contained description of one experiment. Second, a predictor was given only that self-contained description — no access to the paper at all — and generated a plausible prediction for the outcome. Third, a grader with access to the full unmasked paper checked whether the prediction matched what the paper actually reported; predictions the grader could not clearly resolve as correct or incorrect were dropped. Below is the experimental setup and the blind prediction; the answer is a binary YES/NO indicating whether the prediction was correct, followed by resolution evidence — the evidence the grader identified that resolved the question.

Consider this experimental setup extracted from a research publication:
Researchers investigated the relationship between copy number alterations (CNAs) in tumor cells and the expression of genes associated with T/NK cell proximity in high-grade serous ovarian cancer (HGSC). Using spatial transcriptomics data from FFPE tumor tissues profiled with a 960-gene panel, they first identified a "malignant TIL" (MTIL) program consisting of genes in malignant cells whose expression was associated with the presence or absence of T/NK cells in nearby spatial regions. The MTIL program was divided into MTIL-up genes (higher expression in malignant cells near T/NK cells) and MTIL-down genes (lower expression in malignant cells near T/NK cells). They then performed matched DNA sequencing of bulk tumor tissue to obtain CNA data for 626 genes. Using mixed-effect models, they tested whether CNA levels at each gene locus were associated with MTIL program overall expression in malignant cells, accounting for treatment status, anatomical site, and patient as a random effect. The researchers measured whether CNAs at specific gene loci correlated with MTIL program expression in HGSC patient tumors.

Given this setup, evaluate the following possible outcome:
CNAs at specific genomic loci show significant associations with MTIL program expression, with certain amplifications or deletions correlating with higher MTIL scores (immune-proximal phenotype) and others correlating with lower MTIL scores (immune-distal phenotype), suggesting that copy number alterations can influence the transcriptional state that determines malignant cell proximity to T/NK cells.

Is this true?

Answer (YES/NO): YES